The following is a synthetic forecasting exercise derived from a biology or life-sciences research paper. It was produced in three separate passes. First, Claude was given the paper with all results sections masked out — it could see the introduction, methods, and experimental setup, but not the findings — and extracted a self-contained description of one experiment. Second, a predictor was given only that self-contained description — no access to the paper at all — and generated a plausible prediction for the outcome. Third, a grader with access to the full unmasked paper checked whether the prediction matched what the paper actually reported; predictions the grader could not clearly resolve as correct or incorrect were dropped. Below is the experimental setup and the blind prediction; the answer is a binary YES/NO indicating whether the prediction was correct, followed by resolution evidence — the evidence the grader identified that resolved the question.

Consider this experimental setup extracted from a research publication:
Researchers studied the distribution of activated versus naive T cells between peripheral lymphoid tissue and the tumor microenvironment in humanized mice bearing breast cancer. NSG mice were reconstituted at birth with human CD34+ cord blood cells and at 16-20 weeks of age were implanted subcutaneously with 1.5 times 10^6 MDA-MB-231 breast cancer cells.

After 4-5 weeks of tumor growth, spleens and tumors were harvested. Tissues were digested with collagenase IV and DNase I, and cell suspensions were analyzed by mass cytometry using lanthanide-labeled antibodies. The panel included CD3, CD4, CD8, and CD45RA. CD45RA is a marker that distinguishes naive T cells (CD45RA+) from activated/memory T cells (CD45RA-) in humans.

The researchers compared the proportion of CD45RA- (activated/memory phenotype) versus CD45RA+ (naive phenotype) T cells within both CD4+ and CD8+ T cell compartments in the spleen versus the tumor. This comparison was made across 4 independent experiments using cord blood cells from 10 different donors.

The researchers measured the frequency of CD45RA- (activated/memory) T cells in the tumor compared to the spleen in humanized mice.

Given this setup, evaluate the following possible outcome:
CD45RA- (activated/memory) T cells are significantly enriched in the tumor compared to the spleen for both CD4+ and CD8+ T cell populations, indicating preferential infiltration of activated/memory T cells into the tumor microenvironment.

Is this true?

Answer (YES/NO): YES